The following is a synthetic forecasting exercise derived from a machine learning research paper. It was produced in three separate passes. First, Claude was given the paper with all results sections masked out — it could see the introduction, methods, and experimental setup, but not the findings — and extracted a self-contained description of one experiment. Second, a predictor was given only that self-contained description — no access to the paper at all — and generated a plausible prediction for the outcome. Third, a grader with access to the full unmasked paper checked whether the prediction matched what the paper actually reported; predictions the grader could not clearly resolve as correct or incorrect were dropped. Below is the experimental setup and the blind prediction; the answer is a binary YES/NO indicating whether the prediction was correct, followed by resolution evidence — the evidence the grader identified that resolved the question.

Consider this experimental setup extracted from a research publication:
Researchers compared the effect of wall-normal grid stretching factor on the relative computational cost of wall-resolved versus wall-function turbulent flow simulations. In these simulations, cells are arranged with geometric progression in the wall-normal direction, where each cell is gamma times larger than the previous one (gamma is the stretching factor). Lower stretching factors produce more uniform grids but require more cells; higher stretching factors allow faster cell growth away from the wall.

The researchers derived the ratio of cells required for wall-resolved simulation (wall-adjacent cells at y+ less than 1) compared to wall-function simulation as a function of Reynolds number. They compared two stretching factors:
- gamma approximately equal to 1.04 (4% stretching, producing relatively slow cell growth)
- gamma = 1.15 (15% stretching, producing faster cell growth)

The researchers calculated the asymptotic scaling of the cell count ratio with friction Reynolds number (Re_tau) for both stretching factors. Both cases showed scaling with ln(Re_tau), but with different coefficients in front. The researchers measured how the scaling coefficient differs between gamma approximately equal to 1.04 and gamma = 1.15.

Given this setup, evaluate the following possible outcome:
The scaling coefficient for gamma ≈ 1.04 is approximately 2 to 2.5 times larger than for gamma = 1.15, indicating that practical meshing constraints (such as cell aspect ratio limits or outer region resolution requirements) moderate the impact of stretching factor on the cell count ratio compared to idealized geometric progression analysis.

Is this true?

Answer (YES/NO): NO